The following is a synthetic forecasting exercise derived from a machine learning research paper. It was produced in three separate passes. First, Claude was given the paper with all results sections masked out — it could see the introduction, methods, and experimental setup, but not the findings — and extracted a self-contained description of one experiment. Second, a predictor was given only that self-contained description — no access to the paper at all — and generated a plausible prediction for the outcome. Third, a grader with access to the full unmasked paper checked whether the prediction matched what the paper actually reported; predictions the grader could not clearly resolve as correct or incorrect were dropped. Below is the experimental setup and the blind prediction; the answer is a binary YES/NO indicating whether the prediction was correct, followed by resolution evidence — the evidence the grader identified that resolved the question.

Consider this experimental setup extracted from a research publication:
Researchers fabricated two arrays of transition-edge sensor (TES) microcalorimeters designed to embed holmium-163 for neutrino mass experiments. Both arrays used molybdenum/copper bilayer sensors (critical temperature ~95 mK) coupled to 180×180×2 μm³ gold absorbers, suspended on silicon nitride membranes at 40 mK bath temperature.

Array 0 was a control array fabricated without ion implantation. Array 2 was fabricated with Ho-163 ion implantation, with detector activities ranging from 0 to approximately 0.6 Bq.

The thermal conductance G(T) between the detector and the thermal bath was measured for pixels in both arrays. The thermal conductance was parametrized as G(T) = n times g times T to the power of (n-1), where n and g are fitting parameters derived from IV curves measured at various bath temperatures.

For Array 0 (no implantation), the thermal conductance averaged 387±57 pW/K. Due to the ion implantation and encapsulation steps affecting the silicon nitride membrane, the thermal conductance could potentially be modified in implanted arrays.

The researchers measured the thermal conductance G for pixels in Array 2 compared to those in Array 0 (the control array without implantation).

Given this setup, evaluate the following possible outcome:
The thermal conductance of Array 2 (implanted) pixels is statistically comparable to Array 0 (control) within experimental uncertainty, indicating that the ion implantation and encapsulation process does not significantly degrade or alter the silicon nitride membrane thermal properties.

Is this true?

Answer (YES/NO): NO